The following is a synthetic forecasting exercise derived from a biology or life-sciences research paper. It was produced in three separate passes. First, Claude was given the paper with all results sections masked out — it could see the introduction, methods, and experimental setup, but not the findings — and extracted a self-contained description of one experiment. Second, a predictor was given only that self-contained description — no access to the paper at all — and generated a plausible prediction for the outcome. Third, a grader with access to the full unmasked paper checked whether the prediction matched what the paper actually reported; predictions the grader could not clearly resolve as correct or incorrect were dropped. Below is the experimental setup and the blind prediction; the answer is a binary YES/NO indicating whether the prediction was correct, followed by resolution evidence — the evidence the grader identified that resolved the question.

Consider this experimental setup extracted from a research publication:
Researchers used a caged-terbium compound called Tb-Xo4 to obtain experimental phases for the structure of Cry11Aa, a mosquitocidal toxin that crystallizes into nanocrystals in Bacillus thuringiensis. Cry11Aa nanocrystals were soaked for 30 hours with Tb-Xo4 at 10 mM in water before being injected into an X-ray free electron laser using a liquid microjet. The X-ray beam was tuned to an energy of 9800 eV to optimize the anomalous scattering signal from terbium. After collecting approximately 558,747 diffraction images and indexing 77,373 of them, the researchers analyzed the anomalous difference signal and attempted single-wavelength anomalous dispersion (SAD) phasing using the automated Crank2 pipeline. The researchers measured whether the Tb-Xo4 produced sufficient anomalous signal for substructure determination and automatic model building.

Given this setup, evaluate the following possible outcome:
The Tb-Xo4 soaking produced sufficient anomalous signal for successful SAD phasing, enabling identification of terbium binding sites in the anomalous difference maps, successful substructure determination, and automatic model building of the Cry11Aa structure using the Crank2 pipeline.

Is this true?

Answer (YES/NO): YES